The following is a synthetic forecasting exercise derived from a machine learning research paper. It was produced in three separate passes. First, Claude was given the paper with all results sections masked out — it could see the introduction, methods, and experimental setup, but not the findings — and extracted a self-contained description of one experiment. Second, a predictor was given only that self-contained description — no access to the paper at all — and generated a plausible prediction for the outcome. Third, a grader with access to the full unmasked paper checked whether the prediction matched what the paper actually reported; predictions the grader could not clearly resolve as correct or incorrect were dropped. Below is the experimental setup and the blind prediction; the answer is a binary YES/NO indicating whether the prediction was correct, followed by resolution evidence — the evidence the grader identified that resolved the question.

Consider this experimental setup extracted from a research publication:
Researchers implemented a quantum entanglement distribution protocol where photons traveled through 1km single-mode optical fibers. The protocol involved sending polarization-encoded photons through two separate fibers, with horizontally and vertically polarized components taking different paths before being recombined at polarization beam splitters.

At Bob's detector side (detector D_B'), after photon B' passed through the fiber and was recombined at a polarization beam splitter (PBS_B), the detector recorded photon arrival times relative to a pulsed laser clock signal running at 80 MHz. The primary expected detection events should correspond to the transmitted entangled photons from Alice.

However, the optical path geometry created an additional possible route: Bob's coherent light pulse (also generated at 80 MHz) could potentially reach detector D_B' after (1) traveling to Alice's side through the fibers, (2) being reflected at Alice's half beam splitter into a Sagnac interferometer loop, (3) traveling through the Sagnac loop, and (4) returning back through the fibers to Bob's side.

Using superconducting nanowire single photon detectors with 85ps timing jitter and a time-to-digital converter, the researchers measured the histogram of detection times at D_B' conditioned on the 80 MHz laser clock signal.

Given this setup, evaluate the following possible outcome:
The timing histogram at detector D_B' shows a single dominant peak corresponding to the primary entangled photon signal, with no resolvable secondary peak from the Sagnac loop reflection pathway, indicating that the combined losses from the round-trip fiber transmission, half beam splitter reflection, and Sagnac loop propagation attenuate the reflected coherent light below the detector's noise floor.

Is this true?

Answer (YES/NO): NO